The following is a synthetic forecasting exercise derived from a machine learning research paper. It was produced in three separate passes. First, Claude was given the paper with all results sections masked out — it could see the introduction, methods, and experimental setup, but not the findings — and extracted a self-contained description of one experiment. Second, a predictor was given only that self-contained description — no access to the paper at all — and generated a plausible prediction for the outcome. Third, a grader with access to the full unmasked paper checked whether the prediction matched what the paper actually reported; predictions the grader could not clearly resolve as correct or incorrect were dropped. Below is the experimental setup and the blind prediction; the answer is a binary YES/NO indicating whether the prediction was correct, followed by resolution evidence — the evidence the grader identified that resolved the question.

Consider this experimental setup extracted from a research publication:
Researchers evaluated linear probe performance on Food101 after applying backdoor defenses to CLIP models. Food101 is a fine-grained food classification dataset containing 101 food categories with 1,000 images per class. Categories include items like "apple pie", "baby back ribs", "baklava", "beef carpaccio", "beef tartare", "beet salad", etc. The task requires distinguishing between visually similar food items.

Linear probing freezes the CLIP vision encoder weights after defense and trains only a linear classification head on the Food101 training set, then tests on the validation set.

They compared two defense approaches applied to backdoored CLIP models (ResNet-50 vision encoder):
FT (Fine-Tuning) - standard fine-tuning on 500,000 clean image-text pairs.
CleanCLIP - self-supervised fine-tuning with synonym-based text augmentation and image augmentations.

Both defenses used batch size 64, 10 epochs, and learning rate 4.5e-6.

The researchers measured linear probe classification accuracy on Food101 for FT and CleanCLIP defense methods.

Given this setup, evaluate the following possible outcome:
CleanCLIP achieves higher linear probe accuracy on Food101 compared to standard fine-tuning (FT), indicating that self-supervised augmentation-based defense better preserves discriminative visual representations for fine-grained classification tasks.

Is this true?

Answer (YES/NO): NO